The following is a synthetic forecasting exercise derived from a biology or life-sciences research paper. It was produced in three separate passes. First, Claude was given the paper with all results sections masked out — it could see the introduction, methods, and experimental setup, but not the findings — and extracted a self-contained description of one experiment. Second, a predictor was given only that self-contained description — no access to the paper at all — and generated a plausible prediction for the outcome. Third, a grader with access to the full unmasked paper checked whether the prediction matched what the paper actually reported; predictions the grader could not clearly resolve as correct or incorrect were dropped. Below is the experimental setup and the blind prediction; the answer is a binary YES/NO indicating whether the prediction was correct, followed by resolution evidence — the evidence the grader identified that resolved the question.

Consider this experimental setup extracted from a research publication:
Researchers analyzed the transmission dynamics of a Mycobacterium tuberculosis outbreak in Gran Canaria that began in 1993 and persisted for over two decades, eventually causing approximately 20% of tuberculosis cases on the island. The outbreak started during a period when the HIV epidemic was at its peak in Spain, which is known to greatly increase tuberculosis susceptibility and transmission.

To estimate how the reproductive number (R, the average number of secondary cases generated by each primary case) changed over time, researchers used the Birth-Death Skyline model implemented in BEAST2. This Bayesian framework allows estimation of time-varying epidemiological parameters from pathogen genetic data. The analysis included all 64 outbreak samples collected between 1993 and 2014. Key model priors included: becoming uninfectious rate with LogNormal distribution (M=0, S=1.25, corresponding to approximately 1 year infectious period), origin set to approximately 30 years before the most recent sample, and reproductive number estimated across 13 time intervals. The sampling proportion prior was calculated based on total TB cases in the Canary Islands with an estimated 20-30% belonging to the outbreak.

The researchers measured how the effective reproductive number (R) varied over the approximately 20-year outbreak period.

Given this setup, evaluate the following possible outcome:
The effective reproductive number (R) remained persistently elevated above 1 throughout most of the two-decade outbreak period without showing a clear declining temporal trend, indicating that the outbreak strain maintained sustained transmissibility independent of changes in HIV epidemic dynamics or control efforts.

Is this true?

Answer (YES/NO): NO